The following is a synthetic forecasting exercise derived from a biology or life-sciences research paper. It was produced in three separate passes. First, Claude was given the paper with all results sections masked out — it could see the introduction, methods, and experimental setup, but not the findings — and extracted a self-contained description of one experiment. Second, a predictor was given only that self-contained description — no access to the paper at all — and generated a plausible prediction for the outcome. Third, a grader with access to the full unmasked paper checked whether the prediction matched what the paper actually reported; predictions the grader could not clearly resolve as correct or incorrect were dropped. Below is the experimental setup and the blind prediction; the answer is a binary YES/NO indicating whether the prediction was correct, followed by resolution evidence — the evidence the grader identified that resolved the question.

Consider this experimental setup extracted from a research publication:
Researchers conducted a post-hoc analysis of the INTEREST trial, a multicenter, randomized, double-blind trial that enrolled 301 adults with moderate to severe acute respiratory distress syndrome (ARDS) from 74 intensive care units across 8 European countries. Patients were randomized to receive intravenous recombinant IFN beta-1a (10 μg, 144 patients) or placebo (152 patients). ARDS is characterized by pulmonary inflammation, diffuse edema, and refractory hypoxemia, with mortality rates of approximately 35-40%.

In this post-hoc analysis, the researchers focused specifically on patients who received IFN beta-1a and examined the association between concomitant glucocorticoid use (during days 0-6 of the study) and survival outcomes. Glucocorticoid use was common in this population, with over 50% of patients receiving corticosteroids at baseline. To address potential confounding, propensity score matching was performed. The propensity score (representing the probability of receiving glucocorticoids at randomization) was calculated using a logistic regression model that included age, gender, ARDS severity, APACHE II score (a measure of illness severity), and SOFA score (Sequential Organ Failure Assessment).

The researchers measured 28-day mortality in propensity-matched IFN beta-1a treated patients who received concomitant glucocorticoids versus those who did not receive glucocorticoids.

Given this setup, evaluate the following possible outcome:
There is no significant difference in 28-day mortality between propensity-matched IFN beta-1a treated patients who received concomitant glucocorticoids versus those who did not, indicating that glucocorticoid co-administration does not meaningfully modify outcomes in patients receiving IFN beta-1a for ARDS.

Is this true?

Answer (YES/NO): NO